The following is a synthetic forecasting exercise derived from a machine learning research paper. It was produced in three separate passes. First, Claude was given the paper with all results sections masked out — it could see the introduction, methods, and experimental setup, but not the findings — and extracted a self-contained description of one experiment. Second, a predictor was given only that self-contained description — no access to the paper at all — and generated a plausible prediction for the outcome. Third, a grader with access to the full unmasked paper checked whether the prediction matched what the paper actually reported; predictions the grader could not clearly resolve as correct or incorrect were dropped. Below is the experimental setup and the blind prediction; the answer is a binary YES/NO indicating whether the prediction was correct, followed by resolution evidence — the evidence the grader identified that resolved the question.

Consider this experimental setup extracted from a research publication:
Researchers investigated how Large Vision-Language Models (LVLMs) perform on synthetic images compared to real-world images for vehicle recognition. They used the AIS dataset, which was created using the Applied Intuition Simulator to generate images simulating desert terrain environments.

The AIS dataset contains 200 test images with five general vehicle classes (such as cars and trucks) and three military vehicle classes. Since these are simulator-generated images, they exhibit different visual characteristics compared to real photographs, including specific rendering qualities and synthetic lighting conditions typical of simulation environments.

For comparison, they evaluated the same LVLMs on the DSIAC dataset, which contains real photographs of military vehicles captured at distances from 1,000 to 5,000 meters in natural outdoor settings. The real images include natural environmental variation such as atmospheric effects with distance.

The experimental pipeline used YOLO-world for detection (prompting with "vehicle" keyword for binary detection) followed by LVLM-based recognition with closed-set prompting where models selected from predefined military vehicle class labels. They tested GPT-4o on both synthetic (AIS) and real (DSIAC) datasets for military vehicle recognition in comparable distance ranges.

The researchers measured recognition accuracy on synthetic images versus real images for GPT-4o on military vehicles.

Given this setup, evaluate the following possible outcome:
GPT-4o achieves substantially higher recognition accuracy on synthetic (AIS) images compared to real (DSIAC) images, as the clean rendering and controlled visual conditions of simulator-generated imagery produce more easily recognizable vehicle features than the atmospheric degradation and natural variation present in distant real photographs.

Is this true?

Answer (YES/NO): NO